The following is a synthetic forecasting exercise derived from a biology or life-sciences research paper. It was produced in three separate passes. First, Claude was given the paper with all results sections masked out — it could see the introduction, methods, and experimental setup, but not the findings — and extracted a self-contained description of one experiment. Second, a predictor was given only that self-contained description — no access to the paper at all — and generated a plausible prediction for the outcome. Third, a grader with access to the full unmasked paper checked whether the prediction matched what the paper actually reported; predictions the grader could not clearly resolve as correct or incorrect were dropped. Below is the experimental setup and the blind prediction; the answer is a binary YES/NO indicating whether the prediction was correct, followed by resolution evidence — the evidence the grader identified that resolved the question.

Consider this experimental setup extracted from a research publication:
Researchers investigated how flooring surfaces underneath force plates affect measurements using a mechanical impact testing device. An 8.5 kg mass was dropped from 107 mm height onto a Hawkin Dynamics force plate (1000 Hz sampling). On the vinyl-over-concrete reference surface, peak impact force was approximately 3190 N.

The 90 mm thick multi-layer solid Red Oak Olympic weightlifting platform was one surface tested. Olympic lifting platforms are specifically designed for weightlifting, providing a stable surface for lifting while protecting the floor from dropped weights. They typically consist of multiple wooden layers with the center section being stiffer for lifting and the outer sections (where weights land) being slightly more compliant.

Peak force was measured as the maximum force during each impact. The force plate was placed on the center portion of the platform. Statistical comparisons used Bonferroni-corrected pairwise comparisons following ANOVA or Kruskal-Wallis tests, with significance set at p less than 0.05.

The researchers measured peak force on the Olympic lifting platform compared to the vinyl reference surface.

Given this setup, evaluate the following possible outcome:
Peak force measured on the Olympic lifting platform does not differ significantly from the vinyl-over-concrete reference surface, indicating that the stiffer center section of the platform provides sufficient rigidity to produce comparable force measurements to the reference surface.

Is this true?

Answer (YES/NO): NO